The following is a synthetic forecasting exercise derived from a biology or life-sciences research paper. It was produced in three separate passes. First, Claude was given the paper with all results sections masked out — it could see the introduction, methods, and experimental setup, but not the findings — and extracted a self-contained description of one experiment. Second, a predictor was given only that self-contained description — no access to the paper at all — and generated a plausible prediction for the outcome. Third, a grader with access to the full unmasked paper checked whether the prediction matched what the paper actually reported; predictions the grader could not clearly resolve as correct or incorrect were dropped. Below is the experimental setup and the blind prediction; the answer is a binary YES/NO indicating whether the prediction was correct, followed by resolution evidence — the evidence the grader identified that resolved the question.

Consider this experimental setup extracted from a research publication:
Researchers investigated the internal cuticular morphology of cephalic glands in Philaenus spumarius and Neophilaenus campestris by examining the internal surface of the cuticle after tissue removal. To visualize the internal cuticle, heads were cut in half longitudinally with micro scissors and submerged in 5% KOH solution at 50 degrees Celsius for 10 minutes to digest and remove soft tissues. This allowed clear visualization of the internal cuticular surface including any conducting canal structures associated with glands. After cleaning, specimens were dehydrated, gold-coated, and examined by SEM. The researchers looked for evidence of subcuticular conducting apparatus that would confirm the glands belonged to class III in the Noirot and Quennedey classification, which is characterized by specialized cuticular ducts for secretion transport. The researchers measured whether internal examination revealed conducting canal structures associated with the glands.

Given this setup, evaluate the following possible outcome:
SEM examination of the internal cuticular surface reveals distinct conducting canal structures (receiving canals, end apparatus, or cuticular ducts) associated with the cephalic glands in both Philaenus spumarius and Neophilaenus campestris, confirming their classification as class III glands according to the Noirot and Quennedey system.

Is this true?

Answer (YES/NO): YES